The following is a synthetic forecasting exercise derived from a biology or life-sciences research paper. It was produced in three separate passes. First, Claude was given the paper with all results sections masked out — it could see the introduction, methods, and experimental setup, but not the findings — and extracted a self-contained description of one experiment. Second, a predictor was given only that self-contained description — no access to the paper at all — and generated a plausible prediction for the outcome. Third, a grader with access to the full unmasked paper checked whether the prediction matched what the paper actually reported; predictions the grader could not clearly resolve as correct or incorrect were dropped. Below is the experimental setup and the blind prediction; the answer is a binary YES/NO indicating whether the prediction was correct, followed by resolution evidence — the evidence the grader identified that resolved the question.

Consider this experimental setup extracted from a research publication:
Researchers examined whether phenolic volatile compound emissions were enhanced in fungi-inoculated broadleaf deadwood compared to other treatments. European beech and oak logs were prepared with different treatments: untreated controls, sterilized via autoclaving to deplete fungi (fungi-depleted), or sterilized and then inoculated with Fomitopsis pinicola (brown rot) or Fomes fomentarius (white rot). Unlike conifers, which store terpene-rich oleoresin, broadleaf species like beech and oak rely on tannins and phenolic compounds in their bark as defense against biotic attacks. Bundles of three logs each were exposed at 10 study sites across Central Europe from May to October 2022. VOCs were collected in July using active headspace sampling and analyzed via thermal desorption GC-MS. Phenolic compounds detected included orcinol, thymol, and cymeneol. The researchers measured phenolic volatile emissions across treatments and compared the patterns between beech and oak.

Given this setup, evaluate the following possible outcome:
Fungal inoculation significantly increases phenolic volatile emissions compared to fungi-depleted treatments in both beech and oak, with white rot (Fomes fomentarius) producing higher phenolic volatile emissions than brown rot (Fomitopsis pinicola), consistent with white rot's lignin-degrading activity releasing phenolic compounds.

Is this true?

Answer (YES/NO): NO